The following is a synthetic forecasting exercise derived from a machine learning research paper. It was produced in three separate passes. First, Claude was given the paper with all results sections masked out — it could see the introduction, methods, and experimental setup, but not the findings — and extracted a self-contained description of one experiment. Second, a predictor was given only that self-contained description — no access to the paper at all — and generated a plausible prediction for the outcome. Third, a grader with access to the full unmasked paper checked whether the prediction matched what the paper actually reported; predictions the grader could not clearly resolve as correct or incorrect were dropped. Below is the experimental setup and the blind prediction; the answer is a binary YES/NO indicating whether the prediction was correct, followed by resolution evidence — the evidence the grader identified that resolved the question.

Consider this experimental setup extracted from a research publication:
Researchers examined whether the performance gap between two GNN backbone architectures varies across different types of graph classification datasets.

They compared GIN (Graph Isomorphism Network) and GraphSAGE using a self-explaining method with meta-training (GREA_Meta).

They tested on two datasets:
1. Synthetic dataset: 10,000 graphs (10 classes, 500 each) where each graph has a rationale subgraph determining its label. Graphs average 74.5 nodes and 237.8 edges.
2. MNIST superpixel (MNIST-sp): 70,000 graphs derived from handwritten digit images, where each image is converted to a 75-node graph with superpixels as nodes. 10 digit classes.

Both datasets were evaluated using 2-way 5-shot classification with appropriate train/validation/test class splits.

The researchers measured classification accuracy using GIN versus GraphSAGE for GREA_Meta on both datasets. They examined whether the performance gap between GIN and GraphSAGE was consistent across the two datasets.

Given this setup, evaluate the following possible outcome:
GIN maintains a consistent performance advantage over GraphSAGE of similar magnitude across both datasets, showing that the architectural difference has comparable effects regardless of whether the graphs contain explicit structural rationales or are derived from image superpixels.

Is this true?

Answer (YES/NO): NO